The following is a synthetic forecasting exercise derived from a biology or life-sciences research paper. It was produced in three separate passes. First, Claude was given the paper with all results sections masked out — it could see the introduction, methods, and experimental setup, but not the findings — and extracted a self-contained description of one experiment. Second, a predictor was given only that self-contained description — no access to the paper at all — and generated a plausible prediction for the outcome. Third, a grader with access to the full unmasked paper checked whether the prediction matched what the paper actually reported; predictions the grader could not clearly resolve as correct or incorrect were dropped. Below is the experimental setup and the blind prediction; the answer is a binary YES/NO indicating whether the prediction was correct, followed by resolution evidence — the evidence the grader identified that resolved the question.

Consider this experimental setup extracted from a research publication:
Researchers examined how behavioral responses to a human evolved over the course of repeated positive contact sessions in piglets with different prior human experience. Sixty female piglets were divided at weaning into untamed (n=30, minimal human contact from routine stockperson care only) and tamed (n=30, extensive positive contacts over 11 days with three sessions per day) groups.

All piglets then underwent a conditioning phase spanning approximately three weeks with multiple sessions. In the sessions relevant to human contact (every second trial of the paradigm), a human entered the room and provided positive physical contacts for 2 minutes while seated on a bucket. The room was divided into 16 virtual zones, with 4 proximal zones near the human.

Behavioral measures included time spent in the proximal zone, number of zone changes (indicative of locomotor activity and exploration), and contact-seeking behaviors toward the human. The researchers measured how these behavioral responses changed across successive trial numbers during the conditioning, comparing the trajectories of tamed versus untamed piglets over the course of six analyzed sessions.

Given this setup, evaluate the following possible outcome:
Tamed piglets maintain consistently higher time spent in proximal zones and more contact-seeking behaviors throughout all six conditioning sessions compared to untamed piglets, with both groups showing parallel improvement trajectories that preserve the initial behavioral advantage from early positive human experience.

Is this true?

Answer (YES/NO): NO